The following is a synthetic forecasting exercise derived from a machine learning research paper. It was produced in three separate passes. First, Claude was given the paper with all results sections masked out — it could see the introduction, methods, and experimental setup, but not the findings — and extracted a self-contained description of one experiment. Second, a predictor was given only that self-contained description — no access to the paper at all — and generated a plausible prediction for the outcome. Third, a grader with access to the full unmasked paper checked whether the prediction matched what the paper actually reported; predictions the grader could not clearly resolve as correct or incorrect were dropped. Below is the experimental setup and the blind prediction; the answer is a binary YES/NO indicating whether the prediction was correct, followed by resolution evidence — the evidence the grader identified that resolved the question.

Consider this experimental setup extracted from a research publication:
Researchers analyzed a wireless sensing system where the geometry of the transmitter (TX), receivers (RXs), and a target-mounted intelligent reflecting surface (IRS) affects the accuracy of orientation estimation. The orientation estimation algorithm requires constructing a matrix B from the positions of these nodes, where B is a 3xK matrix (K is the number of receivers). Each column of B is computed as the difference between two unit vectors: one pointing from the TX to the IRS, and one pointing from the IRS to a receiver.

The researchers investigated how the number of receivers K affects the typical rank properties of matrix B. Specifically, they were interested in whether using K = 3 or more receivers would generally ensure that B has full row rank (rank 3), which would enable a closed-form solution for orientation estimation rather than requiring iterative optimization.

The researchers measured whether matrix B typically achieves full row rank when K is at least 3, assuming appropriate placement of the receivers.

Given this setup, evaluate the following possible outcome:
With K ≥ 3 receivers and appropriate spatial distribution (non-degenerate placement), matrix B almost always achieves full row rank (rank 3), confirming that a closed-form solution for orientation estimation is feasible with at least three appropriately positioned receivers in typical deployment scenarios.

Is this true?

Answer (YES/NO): YES